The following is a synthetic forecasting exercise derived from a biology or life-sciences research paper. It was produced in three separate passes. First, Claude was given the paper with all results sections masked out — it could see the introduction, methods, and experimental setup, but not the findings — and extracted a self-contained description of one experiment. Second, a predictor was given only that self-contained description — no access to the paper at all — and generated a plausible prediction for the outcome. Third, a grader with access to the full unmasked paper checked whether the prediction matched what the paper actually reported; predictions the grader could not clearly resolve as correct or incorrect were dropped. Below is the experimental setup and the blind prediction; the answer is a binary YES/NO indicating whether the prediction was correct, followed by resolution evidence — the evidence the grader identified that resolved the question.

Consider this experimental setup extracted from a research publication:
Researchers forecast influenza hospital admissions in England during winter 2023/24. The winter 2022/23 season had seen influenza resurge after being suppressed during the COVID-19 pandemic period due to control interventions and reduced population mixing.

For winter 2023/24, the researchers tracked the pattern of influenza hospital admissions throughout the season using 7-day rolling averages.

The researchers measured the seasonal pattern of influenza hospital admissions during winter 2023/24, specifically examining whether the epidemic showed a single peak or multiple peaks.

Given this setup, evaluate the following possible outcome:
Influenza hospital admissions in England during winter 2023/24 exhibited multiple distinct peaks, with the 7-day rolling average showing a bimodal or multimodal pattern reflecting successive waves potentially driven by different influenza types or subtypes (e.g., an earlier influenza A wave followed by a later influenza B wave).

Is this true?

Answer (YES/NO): YES